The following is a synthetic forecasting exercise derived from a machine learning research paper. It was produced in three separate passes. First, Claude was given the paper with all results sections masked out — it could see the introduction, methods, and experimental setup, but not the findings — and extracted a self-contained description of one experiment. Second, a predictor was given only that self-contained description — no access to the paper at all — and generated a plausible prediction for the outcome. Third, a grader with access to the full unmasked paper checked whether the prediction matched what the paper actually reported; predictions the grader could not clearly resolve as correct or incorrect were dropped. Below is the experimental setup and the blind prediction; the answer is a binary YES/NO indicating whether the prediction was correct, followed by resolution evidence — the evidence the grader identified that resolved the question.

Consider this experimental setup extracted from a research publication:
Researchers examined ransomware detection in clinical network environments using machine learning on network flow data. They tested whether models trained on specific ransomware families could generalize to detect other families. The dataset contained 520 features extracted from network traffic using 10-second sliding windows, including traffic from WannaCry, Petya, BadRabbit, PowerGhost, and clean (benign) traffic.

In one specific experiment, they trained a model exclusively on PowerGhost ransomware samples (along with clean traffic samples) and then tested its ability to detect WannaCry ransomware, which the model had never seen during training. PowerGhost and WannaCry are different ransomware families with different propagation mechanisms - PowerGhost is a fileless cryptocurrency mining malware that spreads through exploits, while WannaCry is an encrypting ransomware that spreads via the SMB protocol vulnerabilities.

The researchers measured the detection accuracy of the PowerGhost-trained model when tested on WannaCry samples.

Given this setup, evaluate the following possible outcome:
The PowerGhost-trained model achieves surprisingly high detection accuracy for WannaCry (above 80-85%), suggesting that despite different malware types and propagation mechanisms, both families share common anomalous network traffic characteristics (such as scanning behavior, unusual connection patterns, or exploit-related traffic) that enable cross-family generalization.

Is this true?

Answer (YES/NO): YES